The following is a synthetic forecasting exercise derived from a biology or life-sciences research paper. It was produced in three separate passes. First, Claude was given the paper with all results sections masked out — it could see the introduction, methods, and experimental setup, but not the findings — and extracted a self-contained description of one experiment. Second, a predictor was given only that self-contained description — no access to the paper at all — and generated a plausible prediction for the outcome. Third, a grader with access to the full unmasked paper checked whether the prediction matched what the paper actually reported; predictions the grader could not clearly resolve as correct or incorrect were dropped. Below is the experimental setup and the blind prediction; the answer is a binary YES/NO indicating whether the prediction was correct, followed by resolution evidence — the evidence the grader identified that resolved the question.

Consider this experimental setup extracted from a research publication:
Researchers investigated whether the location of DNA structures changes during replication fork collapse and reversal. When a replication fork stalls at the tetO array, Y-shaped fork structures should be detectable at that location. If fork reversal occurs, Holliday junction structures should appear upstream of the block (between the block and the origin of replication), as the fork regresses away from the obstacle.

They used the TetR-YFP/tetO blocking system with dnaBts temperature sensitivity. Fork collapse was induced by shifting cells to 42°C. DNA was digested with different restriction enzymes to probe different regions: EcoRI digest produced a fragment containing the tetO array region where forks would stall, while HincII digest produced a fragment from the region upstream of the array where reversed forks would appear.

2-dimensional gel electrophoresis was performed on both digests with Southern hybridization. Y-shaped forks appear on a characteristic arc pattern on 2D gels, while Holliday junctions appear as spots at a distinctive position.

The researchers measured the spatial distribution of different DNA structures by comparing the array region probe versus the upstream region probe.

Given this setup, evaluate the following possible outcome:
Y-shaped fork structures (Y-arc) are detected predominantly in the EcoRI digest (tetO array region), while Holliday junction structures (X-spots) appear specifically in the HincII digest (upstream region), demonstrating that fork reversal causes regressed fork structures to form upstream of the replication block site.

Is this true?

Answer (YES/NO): YES